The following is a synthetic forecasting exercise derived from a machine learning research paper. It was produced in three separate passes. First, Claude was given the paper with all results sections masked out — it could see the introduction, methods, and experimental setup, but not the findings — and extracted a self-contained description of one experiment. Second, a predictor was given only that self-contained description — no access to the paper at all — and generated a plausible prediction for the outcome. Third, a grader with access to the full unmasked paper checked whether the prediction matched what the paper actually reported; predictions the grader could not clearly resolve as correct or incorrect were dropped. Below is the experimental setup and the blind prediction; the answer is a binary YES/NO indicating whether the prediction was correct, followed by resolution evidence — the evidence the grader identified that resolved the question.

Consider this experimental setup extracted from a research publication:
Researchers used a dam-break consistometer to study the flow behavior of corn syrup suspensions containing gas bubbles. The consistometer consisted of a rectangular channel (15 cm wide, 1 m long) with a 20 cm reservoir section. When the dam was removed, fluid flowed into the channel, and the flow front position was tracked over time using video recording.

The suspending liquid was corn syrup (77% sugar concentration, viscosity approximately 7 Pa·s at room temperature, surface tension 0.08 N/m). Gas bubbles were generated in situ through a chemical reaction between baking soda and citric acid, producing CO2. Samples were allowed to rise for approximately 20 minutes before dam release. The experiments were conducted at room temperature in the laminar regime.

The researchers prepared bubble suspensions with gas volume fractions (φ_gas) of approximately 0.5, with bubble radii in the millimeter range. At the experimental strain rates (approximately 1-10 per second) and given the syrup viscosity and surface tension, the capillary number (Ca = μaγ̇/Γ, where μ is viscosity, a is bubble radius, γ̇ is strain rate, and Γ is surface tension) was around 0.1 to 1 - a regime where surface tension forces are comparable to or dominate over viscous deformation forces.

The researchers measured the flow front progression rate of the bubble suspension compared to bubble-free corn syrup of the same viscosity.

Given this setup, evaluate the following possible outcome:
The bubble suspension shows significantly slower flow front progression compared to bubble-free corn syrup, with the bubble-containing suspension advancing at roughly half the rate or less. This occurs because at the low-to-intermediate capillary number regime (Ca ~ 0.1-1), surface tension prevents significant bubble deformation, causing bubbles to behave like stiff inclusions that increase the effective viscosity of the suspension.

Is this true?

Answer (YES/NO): YES